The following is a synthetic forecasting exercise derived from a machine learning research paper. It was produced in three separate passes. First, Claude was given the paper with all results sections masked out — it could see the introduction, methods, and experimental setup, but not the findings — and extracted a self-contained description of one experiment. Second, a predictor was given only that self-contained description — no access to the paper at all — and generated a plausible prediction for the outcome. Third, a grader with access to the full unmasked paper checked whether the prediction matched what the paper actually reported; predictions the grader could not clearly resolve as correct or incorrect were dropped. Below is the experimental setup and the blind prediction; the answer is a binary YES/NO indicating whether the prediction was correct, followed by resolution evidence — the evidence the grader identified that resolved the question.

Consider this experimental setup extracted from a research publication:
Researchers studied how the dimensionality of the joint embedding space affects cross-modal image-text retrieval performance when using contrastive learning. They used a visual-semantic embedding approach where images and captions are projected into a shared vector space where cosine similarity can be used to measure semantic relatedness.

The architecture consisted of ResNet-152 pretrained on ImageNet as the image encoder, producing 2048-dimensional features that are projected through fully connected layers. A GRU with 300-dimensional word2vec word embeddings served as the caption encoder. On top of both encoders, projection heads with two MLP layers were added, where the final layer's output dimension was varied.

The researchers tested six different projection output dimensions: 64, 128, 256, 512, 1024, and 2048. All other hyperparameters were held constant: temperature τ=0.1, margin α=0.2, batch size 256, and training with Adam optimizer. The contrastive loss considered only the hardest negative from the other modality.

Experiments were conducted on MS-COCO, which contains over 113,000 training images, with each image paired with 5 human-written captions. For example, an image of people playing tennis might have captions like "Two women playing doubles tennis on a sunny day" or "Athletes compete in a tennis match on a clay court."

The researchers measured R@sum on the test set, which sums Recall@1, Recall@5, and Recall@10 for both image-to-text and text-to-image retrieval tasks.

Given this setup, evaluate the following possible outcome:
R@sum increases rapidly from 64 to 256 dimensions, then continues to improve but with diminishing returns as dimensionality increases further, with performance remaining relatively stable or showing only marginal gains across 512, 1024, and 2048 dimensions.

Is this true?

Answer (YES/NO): NO